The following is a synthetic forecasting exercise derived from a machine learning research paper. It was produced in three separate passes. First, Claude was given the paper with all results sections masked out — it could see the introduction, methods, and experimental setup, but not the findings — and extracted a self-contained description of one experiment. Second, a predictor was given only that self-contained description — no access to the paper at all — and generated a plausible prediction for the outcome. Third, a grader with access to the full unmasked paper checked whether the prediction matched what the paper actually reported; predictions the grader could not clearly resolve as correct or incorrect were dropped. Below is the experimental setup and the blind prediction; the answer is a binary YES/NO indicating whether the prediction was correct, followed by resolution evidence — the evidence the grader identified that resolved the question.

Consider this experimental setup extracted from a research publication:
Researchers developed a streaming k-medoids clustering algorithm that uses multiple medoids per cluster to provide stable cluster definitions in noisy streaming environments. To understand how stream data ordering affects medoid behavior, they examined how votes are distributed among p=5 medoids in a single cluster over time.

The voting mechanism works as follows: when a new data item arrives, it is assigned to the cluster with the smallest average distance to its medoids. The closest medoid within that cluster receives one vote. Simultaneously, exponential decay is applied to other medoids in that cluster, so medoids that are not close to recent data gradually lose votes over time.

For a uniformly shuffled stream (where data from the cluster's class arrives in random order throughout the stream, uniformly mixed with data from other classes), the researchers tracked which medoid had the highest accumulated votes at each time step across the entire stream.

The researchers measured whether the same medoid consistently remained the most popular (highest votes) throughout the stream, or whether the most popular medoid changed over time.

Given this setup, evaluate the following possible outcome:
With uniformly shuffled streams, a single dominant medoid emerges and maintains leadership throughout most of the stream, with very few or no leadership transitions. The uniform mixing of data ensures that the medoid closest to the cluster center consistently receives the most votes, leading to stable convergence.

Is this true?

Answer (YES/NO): NO